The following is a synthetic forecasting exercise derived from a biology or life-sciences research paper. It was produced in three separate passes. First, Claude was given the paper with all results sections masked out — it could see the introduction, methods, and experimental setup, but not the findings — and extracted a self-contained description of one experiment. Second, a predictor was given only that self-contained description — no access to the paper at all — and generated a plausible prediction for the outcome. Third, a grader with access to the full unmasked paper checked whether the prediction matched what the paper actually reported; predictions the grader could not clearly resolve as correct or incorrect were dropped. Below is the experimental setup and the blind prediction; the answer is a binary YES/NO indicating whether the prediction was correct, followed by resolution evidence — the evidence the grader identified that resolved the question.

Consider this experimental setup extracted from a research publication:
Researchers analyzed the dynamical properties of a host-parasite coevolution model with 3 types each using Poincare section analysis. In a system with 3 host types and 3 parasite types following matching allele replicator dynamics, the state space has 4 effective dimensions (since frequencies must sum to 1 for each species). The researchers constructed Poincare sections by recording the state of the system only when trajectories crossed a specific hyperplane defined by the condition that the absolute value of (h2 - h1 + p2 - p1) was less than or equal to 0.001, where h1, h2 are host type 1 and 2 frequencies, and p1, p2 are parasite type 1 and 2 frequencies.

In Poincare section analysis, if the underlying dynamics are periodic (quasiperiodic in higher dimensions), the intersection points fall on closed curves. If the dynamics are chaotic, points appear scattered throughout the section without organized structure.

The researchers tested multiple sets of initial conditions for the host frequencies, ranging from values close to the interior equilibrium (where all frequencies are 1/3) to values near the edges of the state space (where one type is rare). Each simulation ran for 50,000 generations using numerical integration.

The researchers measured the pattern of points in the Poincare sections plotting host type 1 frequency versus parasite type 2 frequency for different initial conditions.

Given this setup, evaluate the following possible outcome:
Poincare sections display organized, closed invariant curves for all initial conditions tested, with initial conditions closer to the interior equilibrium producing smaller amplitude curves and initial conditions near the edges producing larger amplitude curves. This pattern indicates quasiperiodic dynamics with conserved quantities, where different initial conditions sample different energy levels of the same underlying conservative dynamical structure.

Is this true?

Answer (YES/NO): NO